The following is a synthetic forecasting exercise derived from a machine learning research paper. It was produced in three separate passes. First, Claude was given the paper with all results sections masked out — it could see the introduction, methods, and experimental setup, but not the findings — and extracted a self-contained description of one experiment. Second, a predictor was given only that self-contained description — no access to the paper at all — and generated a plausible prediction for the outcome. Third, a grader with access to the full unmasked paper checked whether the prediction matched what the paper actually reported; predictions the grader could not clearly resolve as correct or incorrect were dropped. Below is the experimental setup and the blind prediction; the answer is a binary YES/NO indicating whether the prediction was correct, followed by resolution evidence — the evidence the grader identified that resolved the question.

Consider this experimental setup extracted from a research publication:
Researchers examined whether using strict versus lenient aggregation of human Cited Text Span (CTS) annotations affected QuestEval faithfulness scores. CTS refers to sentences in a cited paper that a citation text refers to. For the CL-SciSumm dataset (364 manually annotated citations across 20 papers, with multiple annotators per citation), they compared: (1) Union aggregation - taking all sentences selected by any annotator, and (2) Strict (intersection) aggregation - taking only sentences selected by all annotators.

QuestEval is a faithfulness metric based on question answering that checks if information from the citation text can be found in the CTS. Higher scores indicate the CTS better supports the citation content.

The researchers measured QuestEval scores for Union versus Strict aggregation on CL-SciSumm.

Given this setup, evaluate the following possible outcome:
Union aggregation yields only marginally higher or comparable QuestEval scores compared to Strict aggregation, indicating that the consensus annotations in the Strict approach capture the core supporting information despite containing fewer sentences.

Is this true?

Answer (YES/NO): NO